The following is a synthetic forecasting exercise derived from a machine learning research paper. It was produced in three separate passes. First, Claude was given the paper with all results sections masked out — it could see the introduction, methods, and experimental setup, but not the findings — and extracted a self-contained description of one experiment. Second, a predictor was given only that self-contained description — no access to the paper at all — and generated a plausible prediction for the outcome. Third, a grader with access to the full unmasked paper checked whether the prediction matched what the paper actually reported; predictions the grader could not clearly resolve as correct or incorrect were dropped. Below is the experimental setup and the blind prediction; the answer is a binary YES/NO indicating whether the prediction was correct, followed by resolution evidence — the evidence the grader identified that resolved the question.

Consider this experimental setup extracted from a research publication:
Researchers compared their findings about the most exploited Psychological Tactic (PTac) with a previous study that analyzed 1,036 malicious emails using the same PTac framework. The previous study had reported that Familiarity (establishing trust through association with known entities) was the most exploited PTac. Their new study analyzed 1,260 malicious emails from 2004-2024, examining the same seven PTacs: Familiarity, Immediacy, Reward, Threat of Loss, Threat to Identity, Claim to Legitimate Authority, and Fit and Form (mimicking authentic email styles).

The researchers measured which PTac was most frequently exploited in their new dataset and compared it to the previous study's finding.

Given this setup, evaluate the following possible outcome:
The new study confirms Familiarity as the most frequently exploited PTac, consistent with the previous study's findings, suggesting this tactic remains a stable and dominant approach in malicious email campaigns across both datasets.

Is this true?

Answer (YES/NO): NO